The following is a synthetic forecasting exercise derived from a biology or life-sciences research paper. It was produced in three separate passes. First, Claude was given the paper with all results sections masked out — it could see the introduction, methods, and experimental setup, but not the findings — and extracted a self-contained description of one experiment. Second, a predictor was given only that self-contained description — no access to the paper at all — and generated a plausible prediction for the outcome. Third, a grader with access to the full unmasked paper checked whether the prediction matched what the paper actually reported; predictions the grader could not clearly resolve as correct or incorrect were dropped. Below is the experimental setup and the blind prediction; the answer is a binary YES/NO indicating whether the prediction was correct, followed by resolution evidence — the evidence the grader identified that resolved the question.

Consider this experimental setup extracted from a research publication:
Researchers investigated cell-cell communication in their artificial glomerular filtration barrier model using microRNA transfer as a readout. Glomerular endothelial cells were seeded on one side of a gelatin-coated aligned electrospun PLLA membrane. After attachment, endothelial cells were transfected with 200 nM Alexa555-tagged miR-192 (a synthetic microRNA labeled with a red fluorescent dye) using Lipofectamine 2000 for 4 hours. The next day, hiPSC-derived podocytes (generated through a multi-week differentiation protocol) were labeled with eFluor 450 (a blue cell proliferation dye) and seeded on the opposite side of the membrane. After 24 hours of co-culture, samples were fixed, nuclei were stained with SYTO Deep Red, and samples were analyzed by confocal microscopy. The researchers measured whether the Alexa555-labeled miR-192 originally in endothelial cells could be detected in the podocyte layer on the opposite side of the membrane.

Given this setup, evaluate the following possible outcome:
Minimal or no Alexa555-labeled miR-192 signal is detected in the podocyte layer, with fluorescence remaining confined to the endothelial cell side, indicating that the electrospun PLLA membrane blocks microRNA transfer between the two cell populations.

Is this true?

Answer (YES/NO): NO